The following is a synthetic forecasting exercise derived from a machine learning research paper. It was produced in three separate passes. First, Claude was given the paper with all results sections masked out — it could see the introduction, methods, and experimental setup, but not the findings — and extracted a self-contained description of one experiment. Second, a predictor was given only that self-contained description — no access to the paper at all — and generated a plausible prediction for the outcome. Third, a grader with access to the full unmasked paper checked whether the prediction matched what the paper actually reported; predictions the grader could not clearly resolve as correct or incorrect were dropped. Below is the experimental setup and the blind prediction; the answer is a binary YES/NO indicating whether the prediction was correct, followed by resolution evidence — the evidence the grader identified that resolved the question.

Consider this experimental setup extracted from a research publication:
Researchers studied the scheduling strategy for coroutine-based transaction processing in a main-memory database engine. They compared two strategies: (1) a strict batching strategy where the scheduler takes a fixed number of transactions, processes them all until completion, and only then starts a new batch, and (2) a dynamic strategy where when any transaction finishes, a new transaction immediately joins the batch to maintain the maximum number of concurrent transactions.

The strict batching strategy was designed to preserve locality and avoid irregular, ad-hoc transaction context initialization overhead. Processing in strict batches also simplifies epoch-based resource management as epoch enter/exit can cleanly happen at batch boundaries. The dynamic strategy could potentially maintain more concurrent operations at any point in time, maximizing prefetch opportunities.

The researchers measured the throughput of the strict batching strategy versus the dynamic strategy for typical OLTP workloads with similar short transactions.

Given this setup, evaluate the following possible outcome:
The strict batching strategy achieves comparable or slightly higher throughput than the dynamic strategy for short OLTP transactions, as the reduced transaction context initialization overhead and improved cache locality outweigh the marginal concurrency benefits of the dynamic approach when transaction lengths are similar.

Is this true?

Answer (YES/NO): YES